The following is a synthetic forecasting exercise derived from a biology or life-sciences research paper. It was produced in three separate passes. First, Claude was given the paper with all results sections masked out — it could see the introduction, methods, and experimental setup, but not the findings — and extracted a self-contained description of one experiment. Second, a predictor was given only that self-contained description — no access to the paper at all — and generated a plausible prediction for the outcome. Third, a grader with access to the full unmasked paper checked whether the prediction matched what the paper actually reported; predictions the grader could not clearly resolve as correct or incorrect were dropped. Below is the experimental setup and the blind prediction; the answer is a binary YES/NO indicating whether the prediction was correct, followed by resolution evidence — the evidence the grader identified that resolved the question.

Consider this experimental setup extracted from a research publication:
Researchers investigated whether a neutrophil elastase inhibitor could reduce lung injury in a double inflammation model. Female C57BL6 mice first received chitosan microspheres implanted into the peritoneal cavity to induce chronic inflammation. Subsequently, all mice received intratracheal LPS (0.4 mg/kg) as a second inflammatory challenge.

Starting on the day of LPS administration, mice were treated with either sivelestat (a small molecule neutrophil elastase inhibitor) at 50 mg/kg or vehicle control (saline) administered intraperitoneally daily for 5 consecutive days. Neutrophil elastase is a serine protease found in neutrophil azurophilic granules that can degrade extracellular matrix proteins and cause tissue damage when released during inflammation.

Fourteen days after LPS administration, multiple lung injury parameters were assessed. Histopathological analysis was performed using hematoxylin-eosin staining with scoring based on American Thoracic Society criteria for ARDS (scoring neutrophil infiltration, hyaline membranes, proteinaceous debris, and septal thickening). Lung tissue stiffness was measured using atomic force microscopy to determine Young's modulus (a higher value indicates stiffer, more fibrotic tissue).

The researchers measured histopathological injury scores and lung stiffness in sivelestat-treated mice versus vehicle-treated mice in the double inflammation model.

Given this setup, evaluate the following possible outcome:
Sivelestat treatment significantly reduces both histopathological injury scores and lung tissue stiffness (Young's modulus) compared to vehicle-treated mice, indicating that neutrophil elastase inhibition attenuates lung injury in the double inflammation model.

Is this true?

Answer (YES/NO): NO